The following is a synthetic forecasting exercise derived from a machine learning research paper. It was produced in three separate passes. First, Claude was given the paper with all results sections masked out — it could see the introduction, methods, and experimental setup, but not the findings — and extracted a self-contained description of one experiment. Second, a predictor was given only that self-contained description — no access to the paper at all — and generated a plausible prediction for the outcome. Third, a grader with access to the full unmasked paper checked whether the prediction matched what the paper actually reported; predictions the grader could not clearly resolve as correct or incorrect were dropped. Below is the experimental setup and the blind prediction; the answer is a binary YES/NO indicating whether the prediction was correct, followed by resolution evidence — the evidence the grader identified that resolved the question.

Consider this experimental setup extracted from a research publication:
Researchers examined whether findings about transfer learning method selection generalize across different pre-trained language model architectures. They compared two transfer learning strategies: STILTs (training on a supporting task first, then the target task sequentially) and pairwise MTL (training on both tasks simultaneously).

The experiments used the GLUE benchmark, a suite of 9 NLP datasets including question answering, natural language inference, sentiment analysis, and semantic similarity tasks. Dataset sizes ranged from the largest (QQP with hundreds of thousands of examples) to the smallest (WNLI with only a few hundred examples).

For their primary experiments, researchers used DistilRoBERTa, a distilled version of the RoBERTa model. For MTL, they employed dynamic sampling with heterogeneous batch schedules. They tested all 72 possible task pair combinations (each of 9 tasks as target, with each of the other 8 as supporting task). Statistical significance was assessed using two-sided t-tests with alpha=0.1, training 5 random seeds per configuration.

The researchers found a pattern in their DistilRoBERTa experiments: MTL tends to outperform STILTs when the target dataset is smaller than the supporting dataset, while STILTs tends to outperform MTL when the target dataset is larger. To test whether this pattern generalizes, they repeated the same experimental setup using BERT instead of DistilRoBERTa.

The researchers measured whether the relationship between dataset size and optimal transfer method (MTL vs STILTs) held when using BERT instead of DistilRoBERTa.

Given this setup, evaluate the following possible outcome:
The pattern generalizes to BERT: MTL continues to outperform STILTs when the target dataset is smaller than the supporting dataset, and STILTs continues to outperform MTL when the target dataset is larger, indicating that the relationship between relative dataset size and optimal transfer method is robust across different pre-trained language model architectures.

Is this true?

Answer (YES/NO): YES